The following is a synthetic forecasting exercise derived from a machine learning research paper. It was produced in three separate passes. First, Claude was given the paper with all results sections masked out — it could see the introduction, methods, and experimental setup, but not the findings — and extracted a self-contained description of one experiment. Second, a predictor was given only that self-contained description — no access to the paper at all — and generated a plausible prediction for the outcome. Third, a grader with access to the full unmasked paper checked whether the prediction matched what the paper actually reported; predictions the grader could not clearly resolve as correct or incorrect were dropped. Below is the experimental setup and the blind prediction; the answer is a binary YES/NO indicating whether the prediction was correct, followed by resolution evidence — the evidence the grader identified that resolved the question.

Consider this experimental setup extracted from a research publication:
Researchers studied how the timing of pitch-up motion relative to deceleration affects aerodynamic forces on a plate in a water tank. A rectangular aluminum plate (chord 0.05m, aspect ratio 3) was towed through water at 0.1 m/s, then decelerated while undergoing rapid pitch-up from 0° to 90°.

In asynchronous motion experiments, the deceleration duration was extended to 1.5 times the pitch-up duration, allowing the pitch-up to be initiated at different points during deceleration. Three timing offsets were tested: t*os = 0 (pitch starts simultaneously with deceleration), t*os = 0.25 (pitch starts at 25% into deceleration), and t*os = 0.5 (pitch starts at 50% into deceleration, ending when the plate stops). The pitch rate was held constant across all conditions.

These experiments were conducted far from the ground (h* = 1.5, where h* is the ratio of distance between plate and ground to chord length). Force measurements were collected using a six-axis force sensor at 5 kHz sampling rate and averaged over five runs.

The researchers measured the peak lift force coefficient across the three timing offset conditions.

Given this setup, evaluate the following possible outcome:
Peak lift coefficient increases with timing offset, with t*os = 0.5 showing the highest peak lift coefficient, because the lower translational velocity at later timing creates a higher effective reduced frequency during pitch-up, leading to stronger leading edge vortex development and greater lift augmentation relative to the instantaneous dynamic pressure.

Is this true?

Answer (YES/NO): NO